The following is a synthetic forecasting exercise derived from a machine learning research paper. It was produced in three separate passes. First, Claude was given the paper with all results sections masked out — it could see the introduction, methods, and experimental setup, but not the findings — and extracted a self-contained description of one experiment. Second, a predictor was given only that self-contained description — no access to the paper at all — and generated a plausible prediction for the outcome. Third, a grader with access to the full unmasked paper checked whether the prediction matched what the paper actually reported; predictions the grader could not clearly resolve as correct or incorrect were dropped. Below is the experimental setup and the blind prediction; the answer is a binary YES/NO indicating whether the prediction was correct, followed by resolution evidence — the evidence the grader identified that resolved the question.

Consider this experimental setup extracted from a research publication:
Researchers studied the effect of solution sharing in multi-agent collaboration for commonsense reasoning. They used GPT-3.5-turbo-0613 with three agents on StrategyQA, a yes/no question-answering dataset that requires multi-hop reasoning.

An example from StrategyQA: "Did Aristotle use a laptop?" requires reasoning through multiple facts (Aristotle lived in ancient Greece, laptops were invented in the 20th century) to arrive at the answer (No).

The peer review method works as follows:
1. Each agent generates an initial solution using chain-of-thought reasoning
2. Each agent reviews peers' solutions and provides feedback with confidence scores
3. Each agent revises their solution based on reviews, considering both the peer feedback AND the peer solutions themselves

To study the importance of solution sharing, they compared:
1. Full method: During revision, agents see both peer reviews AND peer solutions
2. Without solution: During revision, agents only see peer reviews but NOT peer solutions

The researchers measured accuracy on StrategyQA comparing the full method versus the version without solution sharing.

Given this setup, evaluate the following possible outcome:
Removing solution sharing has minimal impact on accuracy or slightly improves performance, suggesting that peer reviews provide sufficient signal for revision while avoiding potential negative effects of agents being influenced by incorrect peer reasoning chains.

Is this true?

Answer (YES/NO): NO